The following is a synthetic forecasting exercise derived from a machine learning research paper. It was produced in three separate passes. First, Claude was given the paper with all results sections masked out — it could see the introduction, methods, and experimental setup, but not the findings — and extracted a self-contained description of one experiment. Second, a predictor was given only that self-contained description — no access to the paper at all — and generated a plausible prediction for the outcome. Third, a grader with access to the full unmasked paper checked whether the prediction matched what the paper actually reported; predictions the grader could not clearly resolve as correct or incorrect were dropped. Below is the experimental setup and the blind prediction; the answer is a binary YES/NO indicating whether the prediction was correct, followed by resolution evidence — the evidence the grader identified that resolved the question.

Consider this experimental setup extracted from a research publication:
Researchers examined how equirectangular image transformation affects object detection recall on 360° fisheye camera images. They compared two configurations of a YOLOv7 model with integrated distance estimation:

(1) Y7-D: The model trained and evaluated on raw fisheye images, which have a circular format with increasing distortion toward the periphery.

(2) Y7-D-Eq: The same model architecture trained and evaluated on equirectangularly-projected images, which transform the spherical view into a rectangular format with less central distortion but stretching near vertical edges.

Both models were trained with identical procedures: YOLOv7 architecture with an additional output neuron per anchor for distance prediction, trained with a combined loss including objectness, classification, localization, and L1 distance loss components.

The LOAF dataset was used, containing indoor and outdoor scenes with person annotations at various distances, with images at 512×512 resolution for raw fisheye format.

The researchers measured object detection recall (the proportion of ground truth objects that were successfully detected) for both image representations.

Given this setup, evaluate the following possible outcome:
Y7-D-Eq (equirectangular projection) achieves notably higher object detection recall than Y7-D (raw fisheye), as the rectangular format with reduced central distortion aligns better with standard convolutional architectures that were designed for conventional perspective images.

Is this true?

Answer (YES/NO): YES